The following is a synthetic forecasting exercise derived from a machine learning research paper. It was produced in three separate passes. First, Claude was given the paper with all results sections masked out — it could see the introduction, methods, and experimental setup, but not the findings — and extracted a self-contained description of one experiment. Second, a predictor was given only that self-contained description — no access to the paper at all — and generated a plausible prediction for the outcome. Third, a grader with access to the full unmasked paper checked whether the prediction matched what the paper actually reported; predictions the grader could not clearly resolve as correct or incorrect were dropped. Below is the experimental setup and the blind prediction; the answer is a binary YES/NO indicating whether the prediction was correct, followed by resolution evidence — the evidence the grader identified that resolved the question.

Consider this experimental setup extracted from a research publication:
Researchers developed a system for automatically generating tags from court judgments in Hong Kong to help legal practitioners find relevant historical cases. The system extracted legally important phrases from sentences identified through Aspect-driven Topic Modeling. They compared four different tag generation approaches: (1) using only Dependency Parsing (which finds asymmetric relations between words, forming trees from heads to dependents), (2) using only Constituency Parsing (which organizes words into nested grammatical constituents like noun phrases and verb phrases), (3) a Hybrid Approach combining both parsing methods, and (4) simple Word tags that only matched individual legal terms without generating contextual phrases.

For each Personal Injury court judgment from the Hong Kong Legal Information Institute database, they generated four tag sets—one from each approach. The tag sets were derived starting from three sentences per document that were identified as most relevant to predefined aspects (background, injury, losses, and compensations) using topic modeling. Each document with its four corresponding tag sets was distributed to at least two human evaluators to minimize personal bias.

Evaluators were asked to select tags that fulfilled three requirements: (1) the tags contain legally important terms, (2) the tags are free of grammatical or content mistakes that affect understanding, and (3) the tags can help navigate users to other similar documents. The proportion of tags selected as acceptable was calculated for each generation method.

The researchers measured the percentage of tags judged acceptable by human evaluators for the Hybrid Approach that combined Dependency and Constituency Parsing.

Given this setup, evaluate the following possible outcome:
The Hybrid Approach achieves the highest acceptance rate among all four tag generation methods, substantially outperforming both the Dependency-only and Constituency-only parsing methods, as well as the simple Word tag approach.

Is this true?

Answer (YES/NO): NO